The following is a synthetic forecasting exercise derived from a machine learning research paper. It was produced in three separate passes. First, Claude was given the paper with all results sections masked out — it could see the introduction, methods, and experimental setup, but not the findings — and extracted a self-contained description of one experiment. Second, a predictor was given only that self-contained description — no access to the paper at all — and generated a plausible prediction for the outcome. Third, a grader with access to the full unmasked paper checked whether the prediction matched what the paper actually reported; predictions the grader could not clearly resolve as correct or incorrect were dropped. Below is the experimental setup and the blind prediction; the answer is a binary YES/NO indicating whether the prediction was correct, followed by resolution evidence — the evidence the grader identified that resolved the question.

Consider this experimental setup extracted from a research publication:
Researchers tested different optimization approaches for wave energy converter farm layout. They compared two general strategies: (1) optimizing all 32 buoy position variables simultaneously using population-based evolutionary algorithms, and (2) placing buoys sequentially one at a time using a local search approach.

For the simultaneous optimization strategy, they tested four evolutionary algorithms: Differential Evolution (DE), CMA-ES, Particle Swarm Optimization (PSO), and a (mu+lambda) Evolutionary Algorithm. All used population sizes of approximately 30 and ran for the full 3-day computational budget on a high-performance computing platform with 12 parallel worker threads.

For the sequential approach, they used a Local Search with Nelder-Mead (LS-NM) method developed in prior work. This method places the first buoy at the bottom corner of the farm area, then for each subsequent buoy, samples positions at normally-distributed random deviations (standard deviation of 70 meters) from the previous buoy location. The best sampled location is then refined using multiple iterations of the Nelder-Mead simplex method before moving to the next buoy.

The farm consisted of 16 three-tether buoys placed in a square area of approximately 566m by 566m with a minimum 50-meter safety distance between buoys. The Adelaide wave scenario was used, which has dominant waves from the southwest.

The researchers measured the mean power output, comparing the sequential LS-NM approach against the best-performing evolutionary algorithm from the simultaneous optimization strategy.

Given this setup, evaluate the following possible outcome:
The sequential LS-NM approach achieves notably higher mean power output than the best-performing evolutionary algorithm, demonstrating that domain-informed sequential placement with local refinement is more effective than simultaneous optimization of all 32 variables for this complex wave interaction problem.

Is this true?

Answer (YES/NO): NO